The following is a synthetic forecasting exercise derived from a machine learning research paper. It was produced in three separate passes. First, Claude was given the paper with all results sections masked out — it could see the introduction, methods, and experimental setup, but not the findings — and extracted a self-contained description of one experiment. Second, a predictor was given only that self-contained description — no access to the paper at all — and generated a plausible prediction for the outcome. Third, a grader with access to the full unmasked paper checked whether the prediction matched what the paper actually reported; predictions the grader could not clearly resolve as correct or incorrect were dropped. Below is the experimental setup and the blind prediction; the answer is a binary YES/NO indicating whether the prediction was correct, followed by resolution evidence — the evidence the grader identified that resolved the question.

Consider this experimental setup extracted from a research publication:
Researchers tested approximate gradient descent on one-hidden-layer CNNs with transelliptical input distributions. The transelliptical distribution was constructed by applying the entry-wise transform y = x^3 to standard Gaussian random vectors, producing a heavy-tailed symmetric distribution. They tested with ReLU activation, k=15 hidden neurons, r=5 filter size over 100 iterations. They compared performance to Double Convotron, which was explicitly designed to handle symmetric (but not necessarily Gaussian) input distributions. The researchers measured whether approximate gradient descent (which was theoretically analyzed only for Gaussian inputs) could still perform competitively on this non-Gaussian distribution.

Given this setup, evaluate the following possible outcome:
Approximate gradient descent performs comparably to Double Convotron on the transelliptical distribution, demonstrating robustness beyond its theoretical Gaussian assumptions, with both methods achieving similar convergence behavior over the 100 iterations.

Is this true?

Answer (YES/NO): YES